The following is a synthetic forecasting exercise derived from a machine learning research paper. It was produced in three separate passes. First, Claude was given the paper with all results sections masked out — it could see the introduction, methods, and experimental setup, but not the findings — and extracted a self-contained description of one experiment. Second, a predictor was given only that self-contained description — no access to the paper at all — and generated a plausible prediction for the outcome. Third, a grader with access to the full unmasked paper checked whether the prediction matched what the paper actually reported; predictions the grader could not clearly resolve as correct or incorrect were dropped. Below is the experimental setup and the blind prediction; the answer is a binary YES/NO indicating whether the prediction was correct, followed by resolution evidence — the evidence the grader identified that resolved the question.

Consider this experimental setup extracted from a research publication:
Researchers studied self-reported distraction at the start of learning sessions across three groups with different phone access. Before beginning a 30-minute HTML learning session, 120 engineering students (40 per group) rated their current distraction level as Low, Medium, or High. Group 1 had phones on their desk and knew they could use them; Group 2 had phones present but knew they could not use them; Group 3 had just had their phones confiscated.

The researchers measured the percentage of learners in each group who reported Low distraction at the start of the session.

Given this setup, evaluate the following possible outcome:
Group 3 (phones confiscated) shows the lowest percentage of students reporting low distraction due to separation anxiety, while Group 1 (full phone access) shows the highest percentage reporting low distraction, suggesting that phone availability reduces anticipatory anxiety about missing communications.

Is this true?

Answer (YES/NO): NO